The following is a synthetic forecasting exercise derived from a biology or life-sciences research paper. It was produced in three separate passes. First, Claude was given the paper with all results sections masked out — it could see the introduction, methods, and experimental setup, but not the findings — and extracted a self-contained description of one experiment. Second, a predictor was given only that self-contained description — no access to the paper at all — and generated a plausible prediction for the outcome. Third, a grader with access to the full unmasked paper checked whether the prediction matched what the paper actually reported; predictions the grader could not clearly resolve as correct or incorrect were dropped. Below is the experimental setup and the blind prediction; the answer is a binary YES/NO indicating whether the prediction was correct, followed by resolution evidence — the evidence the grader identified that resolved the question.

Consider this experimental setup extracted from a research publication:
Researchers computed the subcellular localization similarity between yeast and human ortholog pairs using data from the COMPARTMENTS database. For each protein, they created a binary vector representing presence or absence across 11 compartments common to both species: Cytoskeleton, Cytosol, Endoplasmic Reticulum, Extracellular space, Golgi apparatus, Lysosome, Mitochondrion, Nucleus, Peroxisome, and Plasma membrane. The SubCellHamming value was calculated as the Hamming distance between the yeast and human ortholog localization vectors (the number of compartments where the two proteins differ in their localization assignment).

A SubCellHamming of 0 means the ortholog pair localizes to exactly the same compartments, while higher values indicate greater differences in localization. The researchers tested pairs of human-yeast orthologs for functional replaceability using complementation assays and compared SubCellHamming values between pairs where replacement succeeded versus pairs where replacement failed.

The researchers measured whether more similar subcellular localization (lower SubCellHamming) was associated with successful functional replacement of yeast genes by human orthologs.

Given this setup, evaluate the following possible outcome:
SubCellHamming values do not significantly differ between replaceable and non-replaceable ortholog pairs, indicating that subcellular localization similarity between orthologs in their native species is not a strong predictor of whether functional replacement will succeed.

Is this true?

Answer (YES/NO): NO